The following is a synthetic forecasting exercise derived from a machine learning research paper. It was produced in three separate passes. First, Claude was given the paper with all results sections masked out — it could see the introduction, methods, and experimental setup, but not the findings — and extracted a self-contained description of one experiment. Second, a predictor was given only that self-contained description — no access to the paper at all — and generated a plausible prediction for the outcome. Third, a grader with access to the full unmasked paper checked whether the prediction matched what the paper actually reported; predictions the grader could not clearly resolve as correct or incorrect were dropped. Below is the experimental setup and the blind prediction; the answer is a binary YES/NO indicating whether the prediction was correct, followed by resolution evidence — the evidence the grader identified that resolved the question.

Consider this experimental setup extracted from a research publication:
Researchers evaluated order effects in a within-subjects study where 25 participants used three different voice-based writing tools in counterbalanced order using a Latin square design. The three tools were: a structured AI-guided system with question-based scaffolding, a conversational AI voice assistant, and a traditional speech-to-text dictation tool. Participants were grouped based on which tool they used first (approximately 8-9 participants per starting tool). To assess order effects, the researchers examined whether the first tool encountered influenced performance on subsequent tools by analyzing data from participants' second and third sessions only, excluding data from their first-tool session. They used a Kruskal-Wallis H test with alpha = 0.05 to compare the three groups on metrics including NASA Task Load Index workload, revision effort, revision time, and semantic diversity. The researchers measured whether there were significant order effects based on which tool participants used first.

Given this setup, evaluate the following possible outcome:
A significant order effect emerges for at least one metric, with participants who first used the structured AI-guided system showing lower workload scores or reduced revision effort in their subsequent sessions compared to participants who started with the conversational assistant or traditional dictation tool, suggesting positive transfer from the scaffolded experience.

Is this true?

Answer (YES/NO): NO